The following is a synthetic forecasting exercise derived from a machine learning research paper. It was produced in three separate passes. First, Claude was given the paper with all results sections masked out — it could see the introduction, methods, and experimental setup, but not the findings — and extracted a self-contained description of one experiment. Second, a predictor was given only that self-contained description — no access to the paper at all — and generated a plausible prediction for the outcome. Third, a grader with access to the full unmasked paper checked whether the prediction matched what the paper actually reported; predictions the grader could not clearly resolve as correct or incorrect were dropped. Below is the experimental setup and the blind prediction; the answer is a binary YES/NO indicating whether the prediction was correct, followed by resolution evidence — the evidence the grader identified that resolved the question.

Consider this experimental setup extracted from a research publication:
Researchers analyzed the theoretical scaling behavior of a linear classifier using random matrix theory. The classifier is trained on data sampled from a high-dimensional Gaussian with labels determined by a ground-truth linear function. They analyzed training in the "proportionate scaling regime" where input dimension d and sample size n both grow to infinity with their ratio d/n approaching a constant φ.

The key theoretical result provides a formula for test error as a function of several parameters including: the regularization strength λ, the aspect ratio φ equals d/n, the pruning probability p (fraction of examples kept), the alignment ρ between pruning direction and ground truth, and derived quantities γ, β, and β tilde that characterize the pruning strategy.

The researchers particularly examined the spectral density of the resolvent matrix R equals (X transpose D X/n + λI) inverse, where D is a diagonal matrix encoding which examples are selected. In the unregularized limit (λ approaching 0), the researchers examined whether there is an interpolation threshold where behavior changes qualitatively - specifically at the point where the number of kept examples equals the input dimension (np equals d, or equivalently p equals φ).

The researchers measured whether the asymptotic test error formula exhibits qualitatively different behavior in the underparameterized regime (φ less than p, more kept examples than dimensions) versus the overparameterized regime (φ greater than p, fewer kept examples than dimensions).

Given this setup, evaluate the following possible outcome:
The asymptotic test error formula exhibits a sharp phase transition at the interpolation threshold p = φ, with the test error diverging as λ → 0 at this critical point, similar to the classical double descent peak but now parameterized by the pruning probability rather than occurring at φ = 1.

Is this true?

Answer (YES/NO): NO